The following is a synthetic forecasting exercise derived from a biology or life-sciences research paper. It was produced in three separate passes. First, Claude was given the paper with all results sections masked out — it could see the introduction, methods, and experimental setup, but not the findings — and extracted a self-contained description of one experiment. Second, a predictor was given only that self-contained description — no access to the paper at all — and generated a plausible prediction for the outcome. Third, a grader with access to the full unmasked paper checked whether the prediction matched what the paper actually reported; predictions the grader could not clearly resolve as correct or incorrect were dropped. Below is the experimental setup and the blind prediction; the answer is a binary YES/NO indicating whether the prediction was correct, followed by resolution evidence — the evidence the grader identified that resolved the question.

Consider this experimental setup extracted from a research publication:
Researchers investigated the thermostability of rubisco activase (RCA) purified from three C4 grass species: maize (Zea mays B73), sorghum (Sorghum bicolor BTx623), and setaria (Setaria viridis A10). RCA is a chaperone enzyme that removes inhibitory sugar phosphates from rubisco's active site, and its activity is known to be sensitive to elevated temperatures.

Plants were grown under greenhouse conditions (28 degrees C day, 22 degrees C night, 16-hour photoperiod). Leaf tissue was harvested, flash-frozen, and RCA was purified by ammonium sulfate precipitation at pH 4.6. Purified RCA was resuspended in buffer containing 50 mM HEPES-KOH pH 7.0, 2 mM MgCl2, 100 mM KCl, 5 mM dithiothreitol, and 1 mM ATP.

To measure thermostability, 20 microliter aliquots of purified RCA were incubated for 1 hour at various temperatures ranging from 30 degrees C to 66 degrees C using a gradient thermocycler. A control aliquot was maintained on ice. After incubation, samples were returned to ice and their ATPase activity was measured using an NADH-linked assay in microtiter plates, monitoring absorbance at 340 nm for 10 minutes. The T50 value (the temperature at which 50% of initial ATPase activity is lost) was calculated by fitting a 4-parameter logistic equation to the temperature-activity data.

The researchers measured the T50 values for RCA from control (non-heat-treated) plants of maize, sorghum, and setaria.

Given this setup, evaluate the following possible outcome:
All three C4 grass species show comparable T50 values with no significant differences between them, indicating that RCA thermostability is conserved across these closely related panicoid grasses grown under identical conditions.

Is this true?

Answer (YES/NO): NO